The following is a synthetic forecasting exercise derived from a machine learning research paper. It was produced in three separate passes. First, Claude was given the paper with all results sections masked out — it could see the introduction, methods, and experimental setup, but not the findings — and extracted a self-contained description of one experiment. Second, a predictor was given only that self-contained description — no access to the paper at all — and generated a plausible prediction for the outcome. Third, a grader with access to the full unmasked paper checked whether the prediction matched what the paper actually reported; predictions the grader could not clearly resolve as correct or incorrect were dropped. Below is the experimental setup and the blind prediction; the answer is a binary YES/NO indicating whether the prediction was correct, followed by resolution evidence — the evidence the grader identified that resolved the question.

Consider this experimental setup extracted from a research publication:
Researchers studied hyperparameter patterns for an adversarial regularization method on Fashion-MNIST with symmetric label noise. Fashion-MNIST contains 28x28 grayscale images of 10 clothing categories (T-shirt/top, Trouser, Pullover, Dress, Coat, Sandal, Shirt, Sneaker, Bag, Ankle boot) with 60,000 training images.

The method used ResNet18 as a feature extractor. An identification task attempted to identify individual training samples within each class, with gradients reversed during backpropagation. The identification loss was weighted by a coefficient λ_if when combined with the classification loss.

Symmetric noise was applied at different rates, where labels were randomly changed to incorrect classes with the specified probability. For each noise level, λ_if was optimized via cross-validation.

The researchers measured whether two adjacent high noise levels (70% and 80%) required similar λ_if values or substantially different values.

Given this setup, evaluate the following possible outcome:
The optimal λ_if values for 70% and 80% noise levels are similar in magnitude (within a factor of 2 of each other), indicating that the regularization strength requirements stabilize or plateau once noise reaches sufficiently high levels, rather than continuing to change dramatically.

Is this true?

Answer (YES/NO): NO